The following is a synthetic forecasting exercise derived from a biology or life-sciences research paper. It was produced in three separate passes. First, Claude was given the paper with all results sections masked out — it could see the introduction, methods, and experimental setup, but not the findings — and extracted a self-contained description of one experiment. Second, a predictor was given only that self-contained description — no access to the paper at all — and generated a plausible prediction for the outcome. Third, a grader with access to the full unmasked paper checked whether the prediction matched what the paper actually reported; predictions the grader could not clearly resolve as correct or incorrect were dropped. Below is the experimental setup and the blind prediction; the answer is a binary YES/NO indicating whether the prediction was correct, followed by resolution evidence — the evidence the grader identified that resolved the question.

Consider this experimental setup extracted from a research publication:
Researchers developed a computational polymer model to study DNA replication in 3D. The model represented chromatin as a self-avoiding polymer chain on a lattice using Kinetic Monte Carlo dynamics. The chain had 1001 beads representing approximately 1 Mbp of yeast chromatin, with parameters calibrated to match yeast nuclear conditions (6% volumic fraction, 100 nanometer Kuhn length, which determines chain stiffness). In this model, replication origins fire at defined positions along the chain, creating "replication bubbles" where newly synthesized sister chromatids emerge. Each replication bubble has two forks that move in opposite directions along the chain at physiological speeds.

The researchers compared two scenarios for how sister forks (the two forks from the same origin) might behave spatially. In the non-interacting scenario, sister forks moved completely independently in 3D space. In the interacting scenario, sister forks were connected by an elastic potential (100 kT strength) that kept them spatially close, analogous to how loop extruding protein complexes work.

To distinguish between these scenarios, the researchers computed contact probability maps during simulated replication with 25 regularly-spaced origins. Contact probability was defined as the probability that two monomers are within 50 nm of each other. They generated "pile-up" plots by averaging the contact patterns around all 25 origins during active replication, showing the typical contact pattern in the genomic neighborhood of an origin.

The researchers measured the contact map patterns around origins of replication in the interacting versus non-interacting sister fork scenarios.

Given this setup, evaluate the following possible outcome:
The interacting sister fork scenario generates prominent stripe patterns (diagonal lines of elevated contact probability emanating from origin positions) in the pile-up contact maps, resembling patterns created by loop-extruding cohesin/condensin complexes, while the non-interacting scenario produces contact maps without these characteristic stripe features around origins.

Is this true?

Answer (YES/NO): NO